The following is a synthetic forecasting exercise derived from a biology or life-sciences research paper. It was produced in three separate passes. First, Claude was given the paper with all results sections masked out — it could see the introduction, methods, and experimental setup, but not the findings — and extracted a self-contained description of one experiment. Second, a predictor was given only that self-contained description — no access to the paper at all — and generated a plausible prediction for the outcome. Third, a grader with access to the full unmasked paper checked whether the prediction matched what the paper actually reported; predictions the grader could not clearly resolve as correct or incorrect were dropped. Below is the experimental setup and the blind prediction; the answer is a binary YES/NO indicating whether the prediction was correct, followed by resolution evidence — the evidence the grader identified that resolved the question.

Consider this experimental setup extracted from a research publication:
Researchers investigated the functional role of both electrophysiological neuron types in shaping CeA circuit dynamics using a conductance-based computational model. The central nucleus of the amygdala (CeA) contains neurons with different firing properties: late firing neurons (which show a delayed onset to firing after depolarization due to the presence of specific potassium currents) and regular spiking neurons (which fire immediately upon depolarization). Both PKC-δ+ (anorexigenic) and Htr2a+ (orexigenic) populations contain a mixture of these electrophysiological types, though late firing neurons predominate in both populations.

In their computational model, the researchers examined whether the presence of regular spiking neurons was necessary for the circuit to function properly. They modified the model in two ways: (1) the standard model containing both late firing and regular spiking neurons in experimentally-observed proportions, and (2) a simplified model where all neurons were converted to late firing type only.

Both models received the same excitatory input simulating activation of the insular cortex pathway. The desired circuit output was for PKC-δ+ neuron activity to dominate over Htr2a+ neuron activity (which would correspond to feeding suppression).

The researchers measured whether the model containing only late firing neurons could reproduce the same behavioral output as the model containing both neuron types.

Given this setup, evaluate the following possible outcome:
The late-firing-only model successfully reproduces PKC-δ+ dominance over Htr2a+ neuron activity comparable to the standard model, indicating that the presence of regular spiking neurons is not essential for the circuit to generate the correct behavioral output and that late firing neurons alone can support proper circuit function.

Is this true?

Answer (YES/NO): NO